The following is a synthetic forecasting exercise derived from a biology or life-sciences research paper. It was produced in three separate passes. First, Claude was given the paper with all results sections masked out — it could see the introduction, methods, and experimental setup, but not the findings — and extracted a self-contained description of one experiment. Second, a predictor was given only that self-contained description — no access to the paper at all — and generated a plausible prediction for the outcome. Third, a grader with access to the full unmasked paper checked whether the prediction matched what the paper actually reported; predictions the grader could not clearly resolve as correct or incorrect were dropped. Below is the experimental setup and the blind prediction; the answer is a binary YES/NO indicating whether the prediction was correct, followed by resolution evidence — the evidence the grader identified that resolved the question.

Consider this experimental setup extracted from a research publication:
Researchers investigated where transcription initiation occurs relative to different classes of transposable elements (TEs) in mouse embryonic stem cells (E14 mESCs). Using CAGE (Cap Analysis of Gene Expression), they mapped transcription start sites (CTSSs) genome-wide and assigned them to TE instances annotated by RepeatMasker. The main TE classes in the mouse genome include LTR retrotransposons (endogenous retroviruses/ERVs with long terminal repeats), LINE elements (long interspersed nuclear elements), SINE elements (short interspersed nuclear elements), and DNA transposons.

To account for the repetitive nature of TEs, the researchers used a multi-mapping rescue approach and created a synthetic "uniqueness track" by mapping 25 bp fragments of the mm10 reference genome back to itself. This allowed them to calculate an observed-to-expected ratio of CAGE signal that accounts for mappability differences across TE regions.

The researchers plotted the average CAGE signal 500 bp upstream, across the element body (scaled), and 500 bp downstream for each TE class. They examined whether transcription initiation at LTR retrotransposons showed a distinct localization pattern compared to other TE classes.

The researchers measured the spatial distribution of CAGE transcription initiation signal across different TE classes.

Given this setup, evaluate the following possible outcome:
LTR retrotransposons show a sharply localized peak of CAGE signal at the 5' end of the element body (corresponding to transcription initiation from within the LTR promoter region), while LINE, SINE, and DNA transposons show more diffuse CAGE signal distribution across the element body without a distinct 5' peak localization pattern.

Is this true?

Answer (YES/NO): NO